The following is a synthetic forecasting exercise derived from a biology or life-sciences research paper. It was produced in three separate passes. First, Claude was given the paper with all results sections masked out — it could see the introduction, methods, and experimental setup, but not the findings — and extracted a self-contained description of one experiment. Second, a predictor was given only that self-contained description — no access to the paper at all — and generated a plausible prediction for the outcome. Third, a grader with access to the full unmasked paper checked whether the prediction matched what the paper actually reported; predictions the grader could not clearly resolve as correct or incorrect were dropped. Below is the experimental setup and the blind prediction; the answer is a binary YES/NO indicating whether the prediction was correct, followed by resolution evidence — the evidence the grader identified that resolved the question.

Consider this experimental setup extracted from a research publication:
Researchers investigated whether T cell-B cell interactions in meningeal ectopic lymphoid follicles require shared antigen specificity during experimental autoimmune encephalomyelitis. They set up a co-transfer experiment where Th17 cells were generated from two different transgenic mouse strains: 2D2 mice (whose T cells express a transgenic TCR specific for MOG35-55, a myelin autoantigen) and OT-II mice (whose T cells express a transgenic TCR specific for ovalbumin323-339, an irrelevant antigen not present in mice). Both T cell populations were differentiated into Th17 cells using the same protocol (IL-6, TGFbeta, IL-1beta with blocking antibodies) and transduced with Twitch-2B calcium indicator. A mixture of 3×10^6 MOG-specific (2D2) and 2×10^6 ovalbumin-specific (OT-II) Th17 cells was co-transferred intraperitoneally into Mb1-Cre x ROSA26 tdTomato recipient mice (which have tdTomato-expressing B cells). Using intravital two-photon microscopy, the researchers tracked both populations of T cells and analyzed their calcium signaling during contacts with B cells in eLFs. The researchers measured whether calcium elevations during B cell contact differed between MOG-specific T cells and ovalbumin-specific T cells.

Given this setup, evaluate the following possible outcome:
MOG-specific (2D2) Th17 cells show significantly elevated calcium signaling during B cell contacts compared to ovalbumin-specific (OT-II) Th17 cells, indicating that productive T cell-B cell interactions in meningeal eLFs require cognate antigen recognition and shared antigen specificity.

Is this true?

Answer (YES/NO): YES